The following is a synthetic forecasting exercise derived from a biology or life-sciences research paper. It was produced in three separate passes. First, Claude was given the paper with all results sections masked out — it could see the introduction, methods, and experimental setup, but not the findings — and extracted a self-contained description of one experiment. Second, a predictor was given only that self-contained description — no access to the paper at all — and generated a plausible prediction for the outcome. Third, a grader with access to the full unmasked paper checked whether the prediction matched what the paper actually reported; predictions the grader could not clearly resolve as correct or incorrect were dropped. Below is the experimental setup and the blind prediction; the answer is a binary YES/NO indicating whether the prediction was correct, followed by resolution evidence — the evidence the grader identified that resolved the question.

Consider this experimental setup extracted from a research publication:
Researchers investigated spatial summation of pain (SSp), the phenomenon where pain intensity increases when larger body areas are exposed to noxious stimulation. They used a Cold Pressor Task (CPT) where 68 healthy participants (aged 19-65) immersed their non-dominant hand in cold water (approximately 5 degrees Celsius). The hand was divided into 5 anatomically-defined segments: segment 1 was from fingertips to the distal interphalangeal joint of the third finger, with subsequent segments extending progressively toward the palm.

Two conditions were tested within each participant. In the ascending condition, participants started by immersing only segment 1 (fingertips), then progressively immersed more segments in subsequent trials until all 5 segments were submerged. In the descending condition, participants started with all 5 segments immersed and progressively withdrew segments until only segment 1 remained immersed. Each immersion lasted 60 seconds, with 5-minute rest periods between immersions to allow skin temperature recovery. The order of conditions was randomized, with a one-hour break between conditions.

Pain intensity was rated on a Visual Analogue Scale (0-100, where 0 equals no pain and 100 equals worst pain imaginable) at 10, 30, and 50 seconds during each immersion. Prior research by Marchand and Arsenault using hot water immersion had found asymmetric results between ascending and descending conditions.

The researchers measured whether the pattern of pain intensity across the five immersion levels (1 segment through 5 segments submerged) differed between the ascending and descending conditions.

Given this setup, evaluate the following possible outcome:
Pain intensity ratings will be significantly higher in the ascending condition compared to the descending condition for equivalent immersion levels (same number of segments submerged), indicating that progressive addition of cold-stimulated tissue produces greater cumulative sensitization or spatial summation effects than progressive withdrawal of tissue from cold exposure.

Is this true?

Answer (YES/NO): NO